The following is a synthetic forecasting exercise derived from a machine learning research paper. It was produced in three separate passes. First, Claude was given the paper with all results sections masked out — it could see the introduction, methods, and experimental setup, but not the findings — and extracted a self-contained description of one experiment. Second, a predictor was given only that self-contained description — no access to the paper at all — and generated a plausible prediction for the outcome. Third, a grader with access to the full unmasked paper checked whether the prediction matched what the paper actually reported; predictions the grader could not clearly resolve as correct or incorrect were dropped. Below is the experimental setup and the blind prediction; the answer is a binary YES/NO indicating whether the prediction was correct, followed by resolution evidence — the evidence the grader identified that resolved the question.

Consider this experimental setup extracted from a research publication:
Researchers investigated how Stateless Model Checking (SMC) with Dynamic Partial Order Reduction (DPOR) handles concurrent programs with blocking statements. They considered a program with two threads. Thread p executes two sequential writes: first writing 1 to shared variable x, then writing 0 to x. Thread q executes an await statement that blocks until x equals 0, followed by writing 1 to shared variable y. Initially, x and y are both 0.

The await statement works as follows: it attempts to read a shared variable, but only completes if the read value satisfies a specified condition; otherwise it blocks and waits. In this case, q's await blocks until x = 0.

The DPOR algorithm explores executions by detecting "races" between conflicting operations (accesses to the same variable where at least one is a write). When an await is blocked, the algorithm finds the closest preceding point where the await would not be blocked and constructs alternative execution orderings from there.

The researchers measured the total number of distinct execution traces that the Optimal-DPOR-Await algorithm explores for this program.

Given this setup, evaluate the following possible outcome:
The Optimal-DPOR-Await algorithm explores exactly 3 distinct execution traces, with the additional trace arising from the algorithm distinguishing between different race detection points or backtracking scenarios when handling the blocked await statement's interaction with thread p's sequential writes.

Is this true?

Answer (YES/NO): NO